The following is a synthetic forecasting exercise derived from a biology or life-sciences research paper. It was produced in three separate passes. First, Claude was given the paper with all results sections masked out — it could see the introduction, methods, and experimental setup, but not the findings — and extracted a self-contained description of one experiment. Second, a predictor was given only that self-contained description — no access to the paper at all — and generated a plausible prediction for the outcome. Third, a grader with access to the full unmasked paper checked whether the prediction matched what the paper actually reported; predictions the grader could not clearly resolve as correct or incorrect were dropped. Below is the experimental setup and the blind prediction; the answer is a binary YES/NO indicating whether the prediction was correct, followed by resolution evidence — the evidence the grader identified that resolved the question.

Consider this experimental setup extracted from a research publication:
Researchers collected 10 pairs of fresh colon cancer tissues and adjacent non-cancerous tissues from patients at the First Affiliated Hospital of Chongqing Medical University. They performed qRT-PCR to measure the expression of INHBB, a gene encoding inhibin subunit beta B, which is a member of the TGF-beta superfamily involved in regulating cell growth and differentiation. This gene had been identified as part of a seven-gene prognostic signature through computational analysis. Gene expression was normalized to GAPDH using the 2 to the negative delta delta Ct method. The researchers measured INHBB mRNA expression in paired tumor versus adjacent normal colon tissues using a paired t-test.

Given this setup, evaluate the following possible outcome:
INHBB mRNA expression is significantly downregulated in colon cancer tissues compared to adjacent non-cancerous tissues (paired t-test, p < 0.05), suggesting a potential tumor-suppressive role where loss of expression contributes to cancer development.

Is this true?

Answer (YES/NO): NO